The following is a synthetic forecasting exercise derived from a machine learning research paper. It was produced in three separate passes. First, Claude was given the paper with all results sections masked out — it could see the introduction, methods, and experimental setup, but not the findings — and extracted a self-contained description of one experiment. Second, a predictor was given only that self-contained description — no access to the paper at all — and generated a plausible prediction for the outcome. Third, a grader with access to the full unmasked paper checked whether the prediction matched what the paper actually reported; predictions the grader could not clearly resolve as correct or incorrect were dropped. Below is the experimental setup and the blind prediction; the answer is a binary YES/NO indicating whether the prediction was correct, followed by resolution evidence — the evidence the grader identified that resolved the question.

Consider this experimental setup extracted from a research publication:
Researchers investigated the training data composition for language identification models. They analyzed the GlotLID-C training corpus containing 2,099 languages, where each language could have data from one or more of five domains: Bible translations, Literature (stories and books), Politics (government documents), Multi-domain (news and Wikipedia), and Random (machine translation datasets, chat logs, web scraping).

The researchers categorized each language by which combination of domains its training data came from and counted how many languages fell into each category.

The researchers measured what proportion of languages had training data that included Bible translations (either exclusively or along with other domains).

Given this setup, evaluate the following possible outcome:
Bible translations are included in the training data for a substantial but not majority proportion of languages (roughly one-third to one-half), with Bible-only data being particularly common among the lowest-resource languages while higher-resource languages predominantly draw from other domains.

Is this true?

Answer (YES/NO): NO